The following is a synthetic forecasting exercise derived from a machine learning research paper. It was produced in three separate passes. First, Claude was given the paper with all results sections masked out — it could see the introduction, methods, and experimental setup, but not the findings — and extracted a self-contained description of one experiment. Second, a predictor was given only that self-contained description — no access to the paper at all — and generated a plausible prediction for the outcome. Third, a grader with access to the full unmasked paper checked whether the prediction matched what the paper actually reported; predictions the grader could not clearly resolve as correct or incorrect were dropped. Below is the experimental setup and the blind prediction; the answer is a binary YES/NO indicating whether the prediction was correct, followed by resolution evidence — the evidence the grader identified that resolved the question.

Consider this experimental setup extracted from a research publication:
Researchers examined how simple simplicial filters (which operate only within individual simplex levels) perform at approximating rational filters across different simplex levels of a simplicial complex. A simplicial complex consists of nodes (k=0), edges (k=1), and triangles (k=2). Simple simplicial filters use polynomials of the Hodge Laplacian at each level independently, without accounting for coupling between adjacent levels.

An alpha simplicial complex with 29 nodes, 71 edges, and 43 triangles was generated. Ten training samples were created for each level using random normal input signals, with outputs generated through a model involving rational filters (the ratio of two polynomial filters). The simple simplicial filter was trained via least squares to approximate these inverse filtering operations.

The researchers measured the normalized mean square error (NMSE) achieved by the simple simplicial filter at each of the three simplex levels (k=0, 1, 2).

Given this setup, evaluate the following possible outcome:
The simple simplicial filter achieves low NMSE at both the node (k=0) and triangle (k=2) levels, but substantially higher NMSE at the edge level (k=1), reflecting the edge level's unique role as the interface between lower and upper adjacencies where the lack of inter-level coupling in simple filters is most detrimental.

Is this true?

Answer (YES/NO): NO